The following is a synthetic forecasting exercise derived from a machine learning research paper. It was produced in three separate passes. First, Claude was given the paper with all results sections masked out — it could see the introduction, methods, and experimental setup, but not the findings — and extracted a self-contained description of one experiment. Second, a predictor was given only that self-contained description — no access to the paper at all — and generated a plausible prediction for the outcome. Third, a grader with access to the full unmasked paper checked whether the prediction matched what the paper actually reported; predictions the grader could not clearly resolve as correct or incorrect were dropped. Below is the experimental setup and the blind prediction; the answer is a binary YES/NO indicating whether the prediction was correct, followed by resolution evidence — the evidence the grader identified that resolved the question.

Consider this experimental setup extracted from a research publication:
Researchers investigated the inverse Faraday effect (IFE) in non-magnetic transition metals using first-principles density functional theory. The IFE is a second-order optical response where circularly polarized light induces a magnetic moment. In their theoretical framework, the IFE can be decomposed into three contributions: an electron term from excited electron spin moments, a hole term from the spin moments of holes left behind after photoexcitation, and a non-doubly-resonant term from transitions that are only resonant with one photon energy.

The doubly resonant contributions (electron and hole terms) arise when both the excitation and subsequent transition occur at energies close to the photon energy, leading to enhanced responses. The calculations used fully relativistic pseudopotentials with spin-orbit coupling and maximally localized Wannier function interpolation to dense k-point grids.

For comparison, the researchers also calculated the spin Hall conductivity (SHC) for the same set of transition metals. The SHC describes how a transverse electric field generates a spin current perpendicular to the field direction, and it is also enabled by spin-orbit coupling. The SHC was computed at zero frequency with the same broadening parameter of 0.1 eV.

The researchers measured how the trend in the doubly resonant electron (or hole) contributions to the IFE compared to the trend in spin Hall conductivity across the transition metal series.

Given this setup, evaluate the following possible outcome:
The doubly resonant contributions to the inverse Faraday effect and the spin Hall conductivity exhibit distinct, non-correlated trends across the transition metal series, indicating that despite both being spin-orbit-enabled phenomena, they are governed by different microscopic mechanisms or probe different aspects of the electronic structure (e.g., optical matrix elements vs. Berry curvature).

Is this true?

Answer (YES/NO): NO